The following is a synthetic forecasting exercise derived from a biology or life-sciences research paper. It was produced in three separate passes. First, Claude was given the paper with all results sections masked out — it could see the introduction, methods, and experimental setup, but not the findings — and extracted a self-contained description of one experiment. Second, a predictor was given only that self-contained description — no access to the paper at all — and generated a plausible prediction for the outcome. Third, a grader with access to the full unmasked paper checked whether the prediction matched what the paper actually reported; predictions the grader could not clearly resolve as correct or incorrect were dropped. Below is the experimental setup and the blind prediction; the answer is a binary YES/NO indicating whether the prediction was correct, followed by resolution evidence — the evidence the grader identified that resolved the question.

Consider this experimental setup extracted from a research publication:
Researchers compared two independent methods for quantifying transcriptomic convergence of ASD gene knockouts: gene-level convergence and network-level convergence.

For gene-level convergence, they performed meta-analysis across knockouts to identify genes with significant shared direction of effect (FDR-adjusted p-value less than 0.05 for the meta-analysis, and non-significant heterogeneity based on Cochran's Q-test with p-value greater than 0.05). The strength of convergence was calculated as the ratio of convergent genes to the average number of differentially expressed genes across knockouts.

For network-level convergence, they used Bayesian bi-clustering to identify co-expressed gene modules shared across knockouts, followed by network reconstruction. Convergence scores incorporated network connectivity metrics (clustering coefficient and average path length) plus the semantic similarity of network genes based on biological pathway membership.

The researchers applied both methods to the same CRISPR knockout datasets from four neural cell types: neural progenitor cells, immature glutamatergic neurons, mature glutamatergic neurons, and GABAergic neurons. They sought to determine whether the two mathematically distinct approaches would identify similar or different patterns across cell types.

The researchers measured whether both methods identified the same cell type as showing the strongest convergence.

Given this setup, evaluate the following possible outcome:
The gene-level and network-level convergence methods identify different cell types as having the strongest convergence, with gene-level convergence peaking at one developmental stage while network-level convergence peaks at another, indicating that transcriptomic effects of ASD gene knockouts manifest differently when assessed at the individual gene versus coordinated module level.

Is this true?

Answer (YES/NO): NO